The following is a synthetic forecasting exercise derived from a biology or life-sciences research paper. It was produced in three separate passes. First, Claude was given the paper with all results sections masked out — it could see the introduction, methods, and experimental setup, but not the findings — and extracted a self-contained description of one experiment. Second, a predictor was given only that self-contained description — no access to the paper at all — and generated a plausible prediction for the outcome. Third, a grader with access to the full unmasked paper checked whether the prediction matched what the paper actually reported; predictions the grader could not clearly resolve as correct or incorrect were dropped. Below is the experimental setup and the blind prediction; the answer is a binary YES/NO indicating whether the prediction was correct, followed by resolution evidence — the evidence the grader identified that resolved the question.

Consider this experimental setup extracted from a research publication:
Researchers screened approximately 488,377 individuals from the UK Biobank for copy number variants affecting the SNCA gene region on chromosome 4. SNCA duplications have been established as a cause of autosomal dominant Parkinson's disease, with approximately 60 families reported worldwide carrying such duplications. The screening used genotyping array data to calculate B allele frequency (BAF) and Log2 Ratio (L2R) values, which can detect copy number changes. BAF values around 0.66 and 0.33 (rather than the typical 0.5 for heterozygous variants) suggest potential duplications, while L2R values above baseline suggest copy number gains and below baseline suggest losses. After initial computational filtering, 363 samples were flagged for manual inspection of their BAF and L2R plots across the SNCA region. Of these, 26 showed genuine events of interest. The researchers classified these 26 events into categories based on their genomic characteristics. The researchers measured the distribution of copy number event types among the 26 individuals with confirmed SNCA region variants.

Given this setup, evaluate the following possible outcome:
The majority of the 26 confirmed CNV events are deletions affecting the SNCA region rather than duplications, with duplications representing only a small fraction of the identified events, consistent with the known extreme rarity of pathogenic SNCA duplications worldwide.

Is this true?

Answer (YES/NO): NO